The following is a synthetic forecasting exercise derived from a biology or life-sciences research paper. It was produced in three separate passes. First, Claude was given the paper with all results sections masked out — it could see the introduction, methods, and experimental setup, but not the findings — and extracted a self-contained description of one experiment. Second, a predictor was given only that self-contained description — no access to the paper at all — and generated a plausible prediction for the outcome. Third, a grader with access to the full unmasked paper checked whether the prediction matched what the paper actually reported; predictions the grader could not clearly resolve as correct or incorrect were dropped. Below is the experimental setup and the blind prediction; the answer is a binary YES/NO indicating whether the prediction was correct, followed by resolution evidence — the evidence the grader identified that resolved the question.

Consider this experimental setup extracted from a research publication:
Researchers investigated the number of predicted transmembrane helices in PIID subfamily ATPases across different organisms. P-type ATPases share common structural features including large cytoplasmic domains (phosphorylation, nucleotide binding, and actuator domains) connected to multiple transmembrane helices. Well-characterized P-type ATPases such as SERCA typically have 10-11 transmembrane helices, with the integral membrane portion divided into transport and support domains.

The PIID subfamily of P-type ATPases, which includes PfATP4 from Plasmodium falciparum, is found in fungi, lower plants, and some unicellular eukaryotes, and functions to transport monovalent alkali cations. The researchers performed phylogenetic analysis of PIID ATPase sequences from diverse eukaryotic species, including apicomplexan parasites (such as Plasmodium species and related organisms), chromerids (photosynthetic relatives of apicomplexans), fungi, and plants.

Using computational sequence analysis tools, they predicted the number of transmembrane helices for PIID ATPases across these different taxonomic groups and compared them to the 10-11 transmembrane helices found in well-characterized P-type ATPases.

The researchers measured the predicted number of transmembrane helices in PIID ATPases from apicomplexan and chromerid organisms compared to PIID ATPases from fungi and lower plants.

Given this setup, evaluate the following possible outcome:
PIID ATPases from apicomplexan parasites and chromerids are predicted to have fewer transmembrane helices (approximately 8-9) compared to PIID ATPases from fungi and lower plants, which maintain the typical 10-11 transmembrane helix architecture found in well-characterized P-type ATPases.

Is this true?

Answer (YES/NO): YES